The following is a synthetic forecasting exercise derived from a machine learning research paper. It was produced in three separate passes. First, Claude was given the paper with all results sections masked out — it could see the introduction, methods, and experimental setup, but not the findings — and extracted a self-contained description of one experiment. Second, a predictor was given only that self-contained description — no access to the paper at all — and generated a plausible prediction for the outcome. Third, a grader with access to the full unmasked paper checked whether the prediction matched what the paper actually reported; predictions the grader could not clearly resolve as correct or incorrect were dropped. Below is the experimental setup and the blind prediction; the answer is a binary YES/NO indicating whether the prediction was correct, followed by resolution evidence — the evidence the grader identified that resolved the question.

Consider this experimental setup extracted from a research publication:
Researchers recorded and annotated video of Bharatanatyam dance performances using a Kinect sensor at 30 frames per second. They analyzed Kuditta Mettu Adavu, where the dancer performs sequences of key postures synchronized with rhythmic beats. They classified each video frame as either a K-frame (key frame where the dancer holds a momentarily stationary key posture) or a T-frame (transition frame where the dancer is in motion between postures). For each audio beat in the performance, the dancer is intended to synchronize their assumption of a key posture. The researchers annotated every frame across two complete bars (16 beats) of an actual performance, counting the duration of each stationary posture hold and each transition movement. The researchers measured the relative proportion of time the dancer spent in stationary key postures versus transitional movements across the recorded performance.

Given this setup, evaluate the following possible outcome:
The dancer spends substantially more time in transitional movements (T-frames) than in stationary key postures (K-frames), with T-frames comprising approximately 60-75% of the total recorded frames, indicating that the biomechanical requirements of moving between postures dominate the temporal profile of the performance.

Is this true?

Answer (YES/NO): NO